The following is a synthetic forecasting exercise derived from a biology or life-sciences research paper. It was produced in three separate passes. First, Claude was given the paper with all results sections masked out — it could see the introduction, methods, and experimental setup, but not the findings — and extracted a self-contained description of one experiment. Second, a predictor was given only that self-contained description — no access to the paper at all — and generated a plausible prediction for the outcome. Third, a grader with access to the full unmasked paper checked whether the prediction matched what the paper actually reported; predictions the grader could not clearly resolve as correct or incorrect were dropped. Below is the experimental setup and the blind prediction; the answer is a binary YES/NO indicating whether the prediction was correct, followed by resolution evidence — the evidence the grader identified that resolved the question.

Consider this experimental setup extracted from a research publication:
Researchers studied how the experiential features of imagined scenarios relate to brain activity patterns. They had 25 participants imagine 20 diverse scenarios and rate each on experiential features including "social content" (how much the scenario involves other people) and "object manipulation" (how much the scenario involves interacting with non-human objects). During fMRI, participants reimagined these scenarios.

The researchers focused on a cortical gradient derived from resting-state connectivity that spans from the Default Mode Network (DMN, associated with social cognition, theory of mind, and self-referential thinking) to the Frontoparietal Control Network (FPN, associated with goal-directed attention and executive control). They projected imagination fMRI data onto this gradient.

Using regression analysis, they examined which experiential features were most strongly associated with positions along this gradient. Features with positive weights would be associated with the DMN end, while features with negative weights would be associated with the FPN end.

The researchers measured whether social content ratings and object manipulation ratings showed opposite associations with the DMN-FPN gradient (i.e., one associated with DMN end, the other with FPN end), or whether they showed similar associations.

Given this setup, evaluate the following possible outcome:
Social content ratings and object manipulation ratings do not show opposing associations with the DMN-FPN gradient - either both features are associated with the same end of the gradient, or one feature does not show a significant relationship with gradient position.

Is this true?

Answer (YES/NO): NO